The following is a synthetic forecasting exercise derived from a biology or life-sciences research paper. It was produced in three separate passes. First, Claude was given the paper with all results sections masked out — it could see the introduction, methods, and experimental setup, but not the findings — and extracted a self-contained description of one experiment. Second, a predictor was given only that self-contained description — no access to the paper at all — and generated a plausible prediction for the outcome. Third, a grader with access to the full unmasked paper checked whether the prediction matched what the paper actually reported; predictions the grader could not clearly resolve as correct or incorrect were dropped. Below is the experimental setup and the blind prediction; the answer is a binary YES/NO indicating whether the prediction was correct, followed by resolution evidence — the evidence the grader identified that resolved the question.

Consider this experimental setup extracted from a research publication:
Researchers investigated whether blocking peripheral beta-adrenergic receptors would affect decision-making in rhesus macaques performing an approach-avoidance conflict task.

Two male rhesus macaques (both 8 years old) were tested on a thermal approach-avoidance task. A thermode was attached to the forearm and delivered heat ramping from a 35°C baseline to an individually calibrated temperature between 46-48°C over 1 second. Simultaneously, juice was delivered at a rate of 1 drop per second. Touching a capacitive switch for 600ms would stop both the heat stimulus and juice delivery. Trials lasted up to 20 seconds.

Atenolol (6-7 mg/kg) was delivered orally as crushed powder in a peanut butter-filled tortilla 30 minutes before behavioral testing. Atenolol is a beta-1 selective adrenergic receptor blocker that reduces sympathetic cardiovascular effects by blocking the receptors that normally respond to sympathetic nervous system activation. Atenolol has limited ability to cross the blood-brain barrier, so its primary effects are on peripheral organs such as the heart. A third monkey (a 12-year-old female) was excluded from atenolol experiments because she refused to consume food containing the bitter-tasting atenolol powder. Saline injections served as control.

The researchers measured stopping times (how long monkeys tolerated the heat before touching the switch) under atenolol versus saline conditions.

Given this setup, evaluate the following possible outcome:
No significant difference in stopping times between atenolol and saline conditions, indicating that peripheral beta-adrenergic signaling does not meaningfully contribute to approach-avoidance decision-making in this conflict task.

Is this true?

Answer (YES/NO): YES